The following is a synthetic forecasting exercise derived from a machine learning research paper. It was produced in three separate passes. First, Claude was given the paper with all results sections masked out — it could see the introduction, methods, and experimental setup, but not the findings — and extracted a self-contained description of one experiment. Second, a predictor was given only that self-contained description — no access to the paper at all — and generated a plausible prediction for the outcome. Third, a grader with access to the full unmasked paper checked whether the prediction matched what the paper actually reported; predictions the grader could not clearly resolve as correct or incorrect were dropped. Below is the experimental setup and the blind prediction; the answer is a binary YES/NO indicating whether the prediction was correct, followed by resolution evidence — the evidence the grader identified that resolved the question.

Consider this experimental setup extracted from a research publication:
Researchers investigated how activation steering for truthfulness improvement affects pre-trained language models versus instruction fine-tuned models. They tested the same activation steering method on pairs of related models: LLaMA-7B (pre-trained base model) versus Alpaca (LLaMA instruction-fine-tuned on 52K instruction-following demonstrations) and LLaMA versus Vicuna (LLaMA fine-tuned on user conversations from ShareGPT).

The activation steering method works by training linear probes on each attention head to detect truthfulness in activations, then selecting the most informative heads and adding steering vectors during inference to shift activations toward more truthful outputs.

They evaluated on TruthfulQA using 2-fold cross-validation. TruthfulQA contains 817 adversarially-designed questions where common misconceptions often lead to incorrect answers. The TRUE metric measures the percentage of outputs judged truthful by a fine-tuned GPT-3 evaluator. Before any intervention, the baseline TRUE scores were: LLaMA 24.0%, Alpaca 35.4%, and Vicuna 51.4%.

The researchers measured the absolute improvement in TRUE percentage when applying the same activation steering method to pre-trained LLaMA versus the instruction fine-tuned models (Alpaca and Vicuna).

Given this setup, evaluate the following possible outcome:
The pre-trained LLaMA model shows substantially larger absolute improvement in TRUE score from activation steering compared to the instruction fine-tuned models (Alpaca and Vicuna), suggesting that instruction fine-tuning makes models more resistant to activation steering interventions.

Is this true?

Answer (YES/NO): YES